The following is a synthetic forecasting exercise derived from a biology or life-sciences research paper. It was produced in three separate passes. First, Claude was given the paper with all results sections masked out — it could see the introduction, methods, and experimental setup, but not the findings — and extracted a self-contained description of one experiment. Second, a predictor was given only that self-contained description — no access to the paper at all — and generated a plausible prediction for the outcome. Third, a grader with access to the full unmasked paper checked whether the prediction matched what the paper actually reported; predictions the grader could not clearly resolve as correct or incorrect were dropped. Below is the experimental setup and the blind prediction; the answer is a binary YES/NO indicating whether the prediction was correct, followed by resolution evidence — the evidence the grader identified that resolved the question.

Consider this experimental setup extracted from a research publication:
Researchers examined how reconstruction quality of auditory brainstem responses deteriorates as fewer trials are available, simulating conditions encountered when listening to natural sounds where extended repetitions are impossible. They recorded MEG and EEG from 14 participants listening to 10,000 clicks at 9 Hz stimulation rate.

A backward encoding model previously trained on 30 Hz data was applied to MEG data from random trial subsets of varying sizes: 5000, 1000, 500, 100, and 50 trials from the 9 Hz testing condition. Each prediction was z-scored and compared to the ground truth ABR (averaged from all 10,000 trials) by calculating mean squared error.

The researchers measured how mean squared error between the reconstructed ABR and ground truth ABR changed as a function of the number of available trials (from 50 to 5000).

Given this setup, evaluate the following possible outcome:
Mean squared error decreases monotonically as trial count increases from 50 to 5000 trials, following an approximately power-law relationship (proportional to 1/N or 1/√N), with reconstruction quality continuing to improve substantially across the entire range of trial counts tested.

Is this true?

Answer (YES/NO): NO